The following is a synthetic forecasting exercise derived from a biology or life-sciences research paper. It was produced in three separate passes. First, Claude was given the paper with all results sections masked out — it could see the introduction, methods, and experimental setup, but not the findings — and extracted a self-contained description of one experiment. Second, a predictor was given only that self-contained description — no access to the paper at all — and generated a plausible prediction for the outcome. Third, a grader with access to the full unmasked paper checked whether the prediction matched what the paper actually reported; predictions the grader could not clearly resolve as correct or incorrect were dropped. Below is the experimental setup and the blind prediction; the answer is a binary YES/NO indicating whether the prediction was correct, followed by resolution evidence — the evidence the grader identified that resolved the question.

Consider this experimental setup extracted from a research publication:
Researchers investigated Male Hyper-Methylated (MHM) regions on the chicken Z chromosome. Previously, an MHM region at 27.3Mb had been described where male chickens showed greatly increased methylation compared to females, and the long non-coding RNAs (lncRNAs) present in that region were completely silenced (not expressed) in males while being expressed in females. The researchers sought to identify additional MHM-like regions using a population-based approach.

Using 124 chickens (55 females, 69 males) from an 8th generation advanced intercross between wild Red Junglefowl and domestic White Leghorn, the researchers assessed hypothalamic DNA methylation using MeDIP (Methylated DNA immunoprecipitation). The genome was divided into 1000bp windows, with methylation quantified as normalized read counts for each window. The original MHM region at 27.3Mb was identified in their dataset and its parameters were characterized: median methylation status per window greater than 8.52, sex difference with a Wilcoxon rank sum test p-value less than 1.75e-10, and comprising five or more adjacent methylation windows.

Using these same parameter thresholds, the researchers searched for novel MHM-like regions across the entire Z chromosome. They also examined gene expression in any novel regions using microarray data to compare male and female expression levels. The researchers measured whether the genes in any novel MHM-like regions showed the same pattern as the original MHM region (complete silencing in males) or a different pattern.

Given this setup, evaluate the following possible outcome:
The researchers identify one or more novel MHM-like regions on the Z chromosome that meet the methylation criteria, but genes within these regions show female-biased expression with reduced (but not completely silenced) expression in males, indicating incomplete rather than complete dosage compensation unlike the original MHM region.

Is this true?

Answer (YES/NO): NO